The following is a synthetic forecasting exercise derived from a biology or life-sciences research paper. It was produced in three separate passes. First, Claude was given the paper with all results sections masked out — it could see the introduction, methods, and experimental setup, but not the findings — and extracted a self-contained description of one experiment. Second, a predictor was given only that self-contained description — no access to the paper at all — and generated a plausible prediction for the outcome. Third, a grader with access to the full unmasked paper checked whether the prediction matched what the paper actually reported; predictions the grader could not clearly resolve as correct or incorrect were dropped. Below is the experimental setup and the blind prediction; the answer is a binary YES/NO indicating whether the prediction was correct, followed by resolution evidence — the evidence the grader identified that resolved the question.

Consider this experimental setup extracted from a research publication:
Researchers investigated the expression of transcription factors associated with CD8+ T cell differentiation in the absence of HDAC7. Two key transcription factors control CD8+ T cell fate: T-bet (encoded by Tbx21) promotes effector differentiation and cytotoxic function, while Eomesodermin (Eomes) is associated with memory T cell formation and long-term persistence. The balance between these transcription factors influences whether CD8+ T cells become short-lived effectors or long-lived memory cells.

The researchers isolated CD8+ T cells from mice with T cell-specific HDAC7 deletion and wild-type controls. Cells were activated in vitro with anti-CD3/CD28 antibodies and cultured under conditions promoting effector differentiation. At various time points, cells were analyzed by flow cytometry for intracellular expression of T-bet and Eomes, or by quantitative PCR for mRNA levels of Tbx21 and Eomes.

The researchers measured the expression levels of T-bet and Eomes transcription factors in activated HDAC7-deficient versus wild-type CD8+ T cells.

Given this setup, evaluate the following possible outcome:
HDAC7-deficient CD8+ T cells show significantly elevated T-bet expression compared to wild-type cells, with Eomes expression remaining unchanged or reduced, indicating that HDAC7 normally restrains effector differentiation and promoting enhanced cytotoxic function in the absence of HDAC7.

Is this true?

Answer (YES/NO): NO